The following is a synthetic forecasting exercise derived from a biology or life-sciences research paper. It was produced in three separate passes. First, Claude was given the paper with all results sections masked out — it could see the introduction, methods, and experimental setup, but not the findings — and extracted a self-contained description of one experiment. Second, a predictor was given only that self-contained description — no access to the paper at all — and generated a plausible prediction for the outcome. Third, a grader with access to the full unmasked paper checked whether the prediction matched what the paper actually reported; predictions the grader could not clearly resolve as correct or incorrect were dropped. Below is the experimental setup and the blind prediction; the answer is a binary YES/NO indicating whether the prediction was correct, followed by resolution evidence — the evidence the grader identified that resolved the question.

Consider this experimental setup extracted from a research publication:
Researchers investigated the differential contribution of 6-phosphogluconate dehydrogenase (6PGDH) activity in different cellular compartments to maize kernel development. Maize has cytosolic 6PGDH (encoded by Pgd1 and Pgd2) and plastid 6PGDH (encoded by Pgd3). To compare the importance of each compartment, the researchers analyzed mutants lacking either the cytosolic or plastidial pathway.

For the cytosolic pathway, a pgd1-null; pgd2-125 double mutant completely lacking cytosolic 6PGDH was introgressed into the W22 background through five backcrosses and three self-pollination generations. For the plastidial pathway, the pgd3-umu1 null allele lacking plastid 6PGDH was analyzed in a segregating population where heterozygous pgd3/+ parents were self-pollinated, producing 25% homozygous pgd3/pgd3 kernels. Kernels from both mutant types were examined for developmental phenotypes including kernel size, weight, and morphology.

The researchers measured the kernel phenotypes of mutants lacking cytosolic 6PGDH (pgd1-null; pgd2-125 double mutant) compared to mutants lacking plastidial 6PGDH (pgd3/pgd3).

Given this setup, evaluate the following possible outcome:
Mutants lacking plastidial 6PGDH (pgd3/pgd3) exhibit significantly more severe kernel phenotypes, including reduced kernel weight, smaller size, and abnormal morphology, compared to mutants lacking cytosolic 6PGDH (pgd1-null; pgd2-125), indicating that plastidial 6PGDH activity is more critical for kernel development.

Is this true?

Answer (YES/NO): YES